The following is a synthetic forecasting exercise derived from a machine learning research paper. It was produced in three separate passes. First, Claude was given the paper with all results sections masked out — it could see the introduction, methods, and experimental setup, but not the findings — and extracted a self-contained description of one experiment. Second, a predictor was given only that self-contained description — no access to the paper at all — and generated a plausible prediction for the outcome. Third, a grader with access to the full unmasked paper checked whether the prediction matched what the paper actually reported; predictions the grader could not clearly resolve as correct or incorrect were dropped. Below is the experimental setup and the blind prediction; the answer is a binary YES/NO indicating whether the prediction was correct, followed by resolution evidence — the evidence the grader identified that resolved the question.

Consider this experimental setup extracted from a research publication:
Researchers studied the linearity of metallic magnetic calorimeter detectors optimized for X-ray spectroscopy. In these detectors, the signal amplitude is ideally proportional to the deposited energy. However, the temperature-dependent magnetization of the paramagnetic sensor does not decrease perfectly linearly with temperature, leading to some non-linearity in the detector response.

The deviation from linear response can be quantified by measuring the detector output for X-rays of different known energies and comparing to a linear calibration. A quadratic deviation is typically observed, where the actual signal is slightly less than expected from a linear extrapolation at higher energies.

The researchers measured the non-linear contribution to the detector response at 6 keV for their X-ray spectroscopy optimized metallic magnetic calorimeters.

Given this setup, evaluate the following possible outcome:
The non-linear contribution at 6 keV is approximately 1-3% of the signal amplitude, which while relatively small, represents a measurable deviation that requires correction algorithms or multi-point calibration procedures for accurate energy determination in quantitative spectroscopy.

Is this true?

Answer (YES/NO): YES